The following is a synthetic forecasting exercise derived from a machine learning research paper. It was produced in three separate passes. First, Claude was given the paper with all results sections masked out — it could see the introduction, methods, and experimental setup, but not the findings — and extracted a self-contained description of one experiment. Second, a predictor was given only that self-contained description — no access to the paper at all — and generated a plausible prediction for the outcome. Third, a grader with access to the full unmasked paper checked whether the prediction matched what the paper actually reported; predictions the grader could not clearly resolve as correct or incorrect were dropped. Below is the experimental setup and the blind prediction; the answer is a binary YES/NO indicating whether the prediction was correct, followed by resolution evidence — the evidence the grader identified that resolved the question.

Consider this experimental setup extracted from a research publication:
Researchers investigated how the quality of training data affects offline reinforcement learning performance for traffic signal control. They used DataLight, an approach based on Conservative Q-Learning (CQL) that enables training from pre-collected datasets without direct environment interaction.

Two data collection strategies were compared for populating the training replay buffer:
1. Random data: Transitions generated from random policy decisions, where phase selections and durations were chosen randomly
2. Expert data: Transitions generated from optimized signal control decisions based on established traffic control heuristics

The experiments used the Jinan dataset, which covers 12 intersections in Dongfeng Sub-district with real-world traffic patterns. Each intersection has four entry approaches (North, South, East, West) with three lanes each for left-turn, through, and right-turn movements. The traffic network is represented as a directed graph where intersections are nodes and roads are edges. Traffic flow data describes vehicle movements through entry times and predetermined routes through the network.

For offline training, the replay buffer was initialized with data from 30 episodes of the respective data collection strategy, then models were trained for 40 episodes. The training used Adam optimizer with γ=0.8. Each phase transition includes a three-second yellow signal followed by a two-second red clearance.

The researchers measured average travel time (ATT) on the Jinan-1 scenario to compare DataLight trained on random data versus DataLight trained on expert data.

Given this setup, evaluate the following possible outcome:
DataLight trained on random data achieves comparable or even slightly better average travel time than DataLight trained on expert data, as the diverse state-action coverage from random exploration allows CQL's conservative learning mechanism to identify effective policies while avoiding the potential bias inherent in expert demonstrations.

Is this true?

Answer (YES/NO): NO